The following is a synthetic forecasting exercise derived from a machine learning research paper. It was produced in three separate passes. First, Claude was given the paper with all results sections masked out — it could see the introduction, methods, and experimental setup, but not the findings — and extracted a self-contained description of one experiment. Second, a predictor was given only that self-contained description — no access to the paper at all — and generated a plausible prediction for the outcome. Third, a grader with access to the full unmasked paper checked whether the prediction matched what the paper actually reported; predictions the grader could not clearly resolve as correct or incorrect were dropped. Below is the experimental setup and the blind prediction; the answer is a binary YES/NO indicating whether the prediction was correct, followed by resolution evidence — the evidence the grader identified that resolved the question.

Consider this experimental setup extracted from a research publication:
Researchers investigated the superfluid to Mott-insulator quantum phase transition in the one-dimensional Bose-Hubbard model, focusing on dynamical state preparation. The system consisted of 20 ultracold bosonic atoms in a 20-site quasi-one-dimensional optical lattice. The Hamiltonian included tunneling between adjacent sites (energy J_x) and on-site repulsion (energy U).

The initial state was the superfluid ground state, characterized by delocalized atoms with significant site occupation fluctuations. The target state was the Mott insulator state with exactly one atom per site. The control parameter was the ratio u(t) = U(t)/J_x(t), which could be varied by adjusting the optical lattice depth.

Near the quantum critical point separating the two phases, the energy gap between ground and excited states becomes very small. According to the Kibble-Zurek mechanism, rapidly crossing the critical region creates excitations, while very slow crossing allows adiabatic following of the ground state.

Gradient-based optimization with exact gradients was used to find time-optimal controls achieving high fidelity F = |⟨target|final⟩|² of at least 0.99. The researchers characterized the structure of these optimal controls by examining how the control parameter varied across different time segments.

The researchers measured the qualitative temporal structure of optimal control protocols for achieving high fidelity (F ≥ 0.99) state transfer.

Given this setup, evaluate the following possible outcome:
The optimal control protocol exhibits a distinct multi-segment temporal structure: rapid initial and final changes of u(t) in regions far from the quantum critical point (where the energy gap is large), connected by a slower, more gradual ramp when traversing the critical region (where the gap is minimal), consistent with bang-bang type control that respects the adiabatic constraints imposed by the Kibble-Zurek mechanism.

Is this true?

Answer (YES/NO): NO